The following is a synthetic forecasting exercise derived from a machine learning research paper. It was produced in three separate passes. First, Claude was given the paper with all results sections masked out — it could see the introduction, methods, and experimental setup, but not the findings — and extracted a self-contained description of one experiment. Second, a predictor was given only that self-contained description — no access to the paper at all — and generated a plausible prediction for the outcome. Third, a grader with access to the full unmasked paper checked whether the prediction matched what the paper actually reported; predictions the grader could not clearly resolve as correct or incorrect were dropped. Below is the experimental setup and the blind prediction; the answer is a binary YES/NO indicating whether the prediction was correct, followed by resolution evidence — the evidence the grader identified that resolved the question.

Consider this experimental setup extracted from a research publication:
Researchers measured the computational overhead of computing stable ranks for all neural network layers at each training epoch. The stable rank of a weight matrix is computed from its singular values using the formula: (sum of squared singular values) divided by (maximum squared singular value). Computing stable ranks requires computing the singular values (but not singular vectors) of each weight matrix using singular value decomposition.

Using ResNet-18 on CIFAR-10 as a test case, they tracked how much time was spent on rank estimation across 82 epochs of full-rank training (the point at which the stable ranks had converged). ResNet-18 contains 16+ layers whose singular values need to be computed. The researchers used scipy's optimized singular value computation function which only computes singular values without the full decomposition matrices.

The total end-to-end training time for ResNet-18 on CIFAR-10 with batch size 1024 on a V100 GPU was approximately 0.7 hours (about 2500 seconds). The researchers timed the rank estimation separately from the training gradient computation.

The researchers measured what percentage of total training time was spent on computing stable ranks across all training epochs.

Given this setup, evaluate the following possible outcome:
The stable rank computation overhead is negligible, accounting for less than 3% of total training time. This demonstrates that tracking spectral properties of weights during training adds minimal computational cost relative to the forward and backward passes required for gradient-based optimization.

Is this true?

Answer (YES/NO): YES